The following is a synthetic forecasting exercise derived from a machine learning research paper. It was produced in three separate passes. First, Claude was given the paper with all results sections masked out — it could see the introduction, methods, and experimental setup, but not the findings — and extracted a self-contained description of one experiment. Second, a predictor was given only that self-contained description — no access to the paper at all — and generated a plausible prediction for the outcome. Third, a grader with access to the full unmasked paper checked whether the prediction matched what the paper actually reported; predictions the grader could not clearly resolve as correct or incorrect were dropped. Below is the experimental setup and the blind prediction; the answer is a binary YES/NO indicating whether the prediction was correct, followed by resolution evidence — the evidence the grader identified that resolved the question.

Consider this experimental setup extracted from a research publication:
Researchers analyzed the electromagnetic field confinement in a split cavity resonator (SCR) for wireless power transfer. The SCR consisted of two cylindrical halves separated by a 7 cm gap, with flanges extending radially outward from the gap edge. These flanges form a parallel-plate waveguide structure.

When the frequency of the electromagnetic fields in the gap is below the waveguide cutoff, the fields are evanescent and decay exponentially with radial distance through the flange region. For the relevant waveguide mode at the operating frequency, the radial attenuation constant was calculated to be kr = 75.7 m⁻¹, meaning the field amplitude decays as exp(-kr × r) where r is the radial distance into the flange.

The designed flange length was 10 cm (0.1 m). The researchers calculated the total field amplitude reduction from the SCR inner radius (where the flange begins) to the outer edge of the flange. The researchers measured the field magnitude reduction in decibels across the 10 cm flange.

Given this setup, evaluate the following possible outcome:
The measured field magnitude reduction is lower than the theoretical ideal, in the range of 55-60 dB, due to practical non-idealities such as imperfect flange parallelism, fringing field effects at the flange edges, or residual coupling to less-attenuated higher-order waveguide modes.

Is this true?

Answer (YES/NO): NO